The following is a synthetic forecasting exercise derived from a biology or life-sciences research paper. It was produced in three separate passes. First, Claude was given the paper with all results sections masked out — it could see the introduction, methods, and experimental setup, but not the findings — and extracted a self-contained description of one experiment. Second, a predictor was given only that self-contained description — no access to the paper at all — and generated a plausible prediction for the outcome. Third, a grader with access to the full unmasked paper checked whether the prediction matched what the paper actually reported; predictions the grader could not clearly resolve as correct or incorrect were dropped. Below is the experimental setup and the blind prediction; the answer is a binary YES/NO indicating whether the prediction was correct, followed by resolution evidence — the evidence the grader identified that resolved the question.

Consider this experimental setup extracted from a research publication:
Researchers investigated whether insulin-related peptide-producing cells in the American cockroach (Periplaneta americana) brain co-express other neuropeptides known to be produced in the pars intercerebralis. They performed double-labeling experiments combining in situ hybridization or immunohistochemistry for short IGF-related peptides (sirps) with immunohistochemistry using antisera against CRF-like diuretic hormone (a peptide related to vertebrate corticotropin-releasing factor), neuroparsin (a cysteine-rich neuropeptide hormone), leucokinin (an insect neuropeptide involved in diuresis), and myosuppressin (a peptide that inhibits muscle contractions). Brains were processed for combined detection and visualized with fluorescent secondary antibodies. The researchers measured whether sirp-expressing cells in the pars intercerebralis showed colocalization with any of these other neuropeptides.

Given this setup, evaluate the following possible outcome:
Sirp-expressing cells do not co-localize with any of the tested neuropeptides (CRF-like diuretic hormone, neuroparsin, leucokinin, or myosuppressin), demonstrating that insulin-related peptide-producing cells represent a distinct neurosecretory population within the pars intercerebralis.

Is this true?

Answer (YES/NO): YES